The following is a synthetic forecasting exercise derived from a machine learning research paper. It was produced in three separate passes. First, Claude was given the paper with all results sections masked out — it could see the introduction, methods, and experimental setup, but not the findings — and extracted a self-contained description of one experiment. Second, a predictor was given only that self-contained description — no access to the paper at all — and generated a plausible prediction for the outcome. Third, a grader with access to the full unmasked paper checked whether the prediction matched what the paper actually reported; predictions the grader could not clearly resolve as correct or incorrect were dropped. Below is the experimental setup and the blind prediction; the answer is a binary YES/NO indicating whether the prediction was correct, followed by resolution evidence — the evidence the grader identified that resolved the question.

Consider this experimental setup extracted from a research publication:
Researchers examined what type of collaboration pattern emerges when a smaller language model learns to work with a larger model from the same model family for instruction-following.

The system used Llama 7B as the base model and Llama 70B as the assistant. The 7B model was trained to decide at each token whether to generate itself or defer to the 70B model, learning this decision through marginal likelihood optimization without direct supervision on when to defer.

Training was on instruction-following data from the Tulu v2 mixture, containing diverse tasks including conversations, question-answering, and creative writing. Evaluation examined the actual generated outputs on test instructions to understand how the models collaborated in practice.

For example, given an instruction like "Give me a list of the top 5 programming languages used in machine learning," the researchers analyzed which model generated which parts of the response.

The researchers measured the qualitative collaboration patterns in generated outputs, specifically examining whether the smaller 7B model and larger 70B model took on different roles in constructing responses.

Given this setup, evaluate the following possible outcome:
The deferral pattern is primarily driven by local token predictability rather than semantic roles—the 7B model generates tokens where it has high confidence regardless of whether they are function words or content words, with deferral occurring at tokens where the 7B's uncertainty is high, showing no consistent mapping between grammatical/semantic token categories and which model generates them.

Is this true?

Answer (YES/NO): NO